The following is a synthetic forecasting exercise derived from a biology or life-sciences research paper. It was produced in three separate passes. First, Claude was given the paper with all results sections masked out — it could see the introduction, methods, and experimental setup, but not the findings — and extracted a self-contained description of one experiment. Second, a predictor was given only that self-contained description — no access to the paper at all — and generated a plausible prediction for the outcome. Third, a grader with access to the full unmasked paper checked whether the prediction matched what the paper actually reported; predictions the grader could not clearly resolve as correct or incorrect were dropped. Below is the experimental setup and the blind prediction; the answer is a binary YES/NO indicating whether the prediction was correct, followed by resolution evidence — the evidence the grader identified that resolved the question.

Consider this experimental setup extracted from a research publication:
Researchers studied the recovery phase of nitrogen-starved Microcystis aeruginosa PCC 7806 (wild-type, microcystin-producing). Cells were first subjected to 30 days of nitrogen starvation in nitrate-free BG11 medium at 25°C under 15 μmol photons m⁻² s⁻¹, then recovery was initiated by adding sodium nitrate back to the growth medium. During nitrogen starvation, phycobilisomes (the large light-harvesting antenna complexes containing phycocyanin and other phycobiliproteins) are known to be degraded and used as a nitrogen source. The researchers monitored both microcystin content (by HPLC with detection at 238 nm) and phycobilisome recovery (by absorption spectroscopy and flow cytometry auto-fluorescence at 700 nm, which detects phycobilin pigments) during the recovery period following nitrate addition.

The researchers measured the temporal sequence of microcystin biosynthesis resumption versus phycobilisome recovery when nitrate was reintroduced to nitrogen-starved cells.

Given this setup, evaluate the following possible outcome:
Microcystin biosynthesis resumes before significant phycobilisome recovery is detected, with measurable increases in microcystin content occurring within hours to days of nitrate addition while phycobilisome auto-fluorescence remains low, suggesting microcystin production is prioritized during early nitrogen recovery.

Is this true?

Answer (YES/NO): YES